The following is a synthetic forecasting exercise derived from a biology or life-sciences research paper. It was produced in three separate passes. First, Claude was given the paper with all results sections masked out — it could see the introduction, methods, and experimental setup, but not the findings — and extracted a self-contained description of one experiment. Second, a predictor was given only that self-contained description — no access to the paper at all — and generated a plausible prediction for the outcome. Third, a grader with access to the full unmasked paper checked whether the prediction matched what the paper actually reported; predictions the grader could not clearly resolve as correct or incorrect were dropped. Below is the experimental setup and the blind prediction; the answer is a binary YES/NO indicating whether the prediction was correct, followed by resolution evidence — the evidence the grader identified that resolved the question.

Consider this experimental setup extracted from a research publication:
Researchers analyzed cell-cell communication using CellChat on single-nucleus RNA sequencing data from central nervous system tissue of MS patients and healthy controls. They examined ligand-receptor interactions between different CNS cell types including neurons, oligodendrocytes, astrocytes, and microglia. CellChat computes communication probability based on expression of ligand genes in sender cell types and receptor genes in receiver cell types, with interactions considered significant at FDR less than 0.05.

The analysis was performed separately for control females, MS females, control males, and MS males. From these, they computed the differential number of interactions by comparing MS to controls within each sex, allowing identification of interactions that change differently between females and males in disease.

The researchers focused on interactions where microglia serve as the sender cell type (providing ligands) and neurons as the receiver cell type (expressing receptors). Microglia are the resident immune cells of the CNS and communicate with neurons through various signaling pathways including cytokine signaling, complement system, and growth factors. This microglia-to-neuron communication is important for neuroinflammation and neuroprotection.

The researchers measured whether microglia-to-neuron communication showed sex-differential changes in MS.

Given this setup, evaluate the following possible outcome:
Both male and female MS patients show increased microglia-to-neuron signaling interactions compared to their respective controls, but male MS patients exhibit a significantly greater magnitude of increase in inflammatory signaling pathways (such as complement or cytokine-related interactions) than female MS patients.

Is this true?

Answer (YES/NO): NO